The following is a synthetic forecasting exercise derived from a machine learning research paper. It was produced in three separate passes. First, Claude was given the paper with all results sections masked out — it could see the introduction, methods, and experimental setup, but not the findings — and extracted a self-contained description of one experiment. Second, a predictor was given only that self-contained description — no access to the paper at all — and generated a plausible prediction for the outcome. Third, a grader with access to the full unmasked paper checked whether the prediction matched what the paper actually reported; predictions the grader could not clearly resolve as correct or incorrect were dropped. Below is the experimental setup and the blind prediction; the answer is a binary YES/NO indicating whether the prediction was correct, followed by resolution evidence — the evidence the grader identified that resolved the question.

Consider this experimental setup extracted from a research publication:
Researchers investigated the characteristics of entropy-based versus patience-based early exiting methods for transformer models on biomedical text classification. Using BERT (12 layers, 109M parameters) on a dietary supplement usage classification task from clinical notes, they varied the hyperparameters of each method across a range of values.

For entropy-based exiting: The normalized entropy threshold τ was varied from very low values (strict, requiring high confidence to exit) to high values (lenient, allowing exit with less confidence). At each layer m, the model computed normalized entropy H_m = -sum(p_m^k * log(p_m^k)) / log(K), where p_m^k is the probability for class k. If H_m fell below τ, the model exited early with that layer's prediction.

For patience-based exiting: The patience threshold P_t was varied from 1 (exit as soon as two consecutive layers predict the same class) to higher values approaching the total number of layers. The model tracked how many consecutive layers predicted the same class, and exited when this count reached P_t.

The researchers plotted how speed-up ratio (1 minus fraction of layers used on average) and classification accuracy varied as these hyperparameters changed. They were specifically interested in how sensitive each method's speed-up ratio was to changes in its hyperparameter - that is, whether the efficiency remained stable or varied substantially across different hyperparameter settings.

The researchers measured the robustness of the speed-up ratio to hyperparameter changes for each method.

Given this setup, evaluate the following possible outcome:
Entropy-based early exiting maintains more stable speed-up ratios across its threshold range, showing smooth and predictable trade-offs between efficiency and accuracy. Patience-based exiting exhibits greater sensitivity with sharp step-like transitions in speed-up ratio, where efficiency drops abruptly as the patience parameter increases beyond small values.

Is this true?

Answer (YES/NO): NO